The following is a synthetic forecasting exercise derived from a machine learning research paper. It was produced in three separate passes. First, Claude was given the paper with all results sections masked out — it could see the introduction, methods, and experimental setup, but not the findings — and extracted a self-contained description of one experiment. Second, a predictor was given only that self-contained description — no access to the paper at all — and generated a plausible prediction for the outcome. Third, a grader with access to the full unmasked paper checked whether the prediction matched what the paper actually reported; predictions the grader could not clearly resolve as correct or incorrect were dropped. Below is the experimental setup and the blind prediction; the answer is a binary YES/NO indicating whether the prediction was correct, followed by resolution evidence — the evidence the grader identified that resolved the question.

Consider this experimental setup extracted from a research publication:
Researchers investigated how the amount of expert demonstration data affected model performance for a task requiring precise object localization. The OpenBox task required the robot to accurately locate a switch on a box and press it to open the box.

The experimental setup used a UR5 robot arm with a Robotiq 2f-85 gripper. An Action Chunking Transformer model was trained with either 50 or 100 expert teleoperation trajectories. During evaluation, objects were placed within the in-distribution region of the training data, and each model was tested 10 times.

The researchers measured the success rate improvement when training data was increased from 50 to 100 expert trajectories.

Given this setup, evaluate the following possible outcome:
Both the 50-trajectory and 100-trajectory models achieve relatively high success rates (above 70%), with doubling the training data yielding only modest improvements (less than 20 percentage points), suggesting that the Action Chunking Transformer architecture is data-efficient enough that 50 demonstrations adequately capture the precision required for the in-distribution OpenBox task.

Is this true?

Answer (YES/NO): NO